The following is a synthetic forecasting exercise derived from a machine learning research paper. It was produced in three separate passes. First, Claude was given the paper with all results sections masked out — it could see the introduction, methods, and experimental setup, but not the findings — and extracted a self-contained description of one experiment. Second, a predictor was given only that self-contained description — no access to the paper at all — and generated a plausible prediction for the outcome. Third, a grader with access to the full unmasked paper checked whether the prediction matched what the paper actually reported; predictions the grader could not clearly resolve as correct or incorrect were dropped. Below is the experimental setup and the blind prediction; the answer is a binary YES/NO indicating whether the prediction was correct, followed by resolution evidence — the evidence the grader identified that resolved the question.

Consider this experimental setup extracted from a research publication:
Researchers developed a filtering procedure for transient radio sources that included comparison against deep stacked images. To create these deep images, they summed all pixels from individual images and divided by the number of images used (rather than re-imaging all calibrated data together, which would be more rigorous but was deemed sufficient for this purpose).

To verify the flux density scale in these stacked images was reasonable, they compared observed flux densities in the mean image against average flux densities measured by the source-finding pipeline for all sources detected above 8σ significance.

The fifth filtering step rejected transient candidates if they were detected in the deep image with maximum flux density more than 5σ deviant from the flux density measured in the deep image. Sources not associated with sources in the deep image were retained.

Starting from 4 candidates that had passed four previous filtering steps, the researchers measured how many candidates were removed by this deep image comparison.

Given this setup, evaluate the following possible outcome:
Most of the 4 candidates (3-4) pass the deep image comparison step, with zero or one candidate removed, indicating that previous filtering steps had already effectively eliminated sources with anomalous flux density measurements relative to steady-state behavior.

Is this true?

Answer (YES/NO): YES